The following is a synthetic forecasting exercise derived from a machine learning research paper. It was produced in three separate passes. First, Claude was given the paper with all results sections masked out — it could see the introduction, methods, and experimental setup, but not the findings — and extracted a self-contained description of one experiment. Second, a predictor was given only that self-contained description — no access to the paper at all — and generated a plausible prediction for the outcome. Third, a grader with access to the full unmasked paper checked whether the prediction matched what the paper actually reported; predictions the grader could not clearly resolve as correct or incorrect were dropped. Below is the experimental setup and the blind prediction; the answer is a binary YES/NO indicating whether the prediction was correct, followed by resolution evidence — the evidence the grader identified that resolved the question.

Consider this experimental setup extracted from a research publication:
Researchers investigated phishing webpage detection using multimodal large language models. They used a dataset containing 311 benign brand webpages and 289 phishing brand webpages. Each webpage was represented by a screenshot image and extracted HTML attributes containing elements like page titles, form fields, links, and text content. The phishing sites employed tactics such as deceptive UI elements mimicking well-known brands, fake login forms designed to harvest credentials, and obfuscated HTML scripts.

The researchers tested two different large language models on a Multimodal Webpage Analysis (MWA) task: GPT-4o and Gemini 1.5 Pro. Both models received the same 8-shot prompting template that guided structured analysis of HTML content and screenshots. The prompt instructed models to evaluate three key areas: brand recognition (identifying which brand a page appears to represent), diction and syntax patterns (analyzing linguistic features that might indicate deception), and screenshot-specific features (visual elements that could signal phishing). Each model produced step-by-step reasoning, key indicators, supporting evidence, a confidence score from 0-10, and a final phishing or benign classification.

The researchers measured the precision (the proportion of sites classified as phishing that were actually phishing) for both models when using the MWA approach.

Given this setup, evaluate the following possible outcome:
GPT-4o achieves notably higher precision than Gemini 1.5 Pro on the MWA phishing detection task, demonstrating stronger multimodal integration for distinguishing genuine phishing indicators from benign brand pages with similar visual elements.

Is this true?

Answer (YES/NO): NO